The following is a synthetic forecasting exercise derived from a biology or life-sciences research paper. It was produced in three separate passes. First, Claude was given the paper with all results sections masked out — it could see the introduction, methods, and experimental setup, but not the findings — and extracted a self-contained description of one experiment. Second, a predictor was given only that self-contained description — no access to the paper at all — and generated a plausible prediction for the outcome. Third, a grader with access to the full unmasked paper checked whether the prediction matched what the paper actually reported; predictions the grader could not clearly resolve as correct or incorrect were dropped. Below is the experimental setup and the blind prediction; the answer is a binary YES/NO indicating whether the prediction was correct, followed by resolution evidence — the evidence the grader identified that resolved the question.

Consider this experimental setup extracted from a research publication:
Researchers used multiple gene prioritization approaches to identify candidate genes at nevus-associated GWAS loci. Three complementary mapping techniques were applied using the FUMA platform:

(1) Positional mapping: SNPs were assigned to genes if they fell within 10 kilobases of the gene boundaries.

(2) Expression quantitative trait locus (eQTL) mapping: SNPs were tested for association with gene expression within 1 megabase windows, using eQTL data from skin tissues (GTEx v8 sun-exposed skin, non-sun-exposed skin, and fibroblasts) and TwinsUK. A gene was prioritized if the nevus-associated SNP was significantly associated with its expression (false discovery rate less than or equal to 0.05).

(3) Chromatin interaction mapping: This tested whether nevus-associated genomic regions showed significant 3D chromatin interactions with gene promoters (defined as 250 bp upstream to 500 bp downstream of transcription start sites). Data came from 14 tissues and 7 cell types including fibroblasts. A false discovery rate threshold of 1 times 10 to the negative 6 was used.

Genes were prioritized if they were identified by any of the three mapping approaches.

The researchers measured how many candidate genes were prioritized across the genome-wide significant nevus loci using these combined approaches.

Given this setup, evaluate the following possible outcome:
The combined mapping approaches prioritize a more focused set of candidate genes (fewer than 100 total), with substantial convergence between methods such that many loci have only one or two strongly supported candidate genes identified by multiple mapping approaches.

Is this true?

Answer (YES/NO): NO